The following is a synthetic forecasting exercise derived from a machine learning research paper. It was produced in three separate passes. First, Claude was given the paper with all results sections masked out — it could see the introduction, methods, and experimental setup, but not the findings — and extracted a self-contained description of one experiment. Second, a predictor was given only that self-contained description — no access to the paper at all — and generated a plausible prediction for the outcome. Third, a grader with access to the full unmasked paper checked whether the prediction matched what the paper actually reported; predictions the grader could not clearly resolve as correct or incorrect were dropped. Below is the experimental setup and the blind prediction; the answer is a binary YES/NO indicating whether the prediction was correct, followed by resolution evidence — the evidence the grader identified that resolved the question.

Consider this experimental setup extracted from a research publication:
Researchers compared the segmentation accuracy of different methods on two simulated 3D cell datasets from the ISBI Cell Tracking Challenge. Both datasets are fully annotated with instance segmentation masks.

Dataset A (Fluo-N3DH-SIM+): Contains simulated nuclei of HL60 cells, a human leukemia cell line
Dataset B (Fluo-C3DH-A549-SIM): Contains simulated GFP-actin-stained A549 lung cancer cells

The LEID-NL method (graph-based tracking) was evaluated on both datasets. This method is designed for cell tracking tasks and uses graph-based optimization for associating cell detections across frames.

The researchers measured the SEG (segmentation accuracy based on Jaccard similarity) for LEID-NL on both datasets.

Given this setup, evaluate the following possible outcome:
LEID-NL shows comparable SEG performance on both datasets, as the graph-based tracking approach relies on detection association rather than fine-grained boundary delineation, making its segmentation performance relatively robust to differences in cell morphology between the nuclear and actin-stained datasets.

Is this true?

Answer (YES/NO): NO